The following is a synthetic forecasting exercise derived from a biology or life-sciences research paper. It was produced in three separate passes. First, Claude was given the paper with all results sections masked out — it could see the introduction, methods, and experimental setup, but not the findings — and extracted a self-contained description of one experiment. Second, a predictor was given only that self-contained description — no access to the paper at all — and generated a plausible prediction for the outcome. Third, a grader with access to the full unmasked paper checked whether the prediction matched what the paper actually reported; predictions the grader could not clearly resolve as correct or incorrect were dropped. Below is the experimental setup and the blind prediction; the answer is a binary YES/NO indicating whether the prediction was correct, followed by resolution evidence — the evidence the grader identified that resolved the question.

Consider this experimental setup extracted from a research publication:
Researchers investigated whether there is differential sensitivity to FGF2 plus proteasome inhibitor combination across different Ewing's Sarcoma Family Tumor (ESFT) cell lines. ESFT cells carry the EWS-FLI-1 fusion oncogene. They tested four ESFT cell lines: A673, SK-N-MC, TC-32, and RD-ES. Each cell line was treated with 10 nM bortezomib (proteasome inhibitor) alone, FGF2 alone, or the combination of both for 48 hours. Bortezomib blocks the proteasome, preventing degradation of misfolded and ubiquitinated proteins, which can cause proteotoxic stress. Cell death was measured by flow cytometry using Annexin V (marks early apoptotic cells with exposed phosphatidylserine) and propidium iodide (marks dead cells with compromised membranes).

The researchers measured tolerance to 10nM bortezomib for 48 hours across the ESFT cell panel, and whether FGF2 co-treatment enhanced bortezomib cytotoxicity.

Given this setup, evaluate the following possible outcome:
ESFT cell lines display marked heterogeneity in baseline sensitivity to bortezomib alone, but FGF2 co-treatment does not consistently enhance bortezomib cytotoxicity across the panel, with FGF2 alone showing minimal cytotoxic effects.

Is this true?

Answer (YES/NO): NO